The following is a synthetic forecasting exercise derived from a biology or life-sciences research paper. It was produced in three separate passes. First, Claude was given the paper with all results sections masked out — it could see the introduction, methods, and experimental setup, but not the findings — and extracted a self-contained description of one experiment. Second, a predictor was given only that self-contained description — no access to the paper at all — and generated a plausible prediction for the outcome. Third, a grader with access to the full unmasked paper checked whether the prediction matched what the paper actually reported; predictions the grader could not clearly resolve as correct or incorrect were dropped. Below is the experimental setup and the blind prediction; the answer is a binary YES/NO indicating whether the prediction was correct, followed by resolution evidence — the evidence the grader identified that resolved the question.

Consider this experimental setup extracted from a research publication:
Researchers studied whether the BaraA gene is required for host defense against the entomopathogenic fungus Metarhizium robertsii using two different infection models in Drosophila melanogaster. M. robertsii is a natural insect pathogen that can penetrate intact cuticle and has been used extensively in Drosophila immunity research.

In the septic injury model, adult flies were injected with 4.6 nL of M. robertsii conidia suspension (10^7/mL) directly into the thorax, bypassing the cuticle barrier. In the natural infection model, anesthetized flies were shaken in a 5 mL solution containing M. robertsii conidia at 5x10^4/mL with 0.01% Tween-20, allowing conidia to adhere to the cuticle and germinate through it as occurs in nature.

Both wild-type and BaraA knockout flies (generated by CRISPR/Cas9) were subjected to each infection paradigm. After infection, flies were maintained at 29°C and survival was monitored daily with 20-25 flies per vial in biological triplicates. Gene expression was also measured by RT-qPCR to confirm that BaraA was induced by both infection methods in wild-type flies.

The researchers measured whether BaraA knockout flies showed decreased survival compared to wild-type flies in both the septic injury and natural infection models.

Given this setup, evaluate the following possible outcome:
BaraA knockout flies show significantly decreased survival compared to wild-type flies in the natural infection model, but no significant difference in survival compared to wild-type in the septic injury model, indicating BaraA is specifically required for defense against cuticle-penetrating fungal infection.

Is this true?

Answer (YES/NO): NO